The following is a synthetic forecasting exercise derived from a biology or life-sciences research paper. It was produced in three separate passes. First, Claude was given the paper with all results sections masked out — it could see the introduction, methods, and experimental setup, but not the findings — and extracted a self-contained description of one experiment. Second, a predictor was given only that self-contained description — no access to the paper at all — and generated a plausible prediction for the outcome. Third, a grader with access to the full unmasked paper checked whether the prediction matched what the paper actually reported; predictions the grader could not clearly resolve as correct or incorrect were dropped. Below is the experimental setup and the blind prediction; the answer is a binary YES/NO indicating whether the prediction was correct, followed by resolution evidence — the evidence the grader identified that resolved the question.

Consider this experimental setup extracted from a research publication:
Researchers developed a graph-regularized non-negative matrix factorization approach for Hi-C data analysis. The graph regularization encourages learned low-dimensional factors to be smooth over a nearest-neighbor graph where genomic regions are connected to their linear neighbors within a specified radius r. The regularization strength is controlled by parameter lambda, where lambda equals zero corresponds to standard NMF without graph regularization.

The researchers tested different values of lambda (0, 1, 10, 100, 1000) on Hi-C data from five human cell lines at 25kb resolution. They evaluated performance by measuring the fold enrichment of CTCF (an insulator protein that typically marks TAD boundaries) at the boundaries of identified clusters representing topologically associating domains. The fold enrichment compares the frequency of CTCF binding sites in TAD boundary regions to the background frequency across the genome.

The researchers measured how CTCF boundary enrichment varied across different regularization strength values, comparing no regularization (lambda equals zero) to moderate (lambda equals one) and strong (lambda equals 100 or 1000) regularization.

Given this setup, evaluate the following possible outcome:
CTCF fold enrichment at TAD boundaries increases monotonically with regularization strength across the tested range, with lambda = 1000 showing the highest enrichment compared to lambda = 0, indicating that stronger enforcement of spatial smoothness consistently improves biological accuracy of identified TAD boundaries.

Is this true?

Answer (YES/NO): NO